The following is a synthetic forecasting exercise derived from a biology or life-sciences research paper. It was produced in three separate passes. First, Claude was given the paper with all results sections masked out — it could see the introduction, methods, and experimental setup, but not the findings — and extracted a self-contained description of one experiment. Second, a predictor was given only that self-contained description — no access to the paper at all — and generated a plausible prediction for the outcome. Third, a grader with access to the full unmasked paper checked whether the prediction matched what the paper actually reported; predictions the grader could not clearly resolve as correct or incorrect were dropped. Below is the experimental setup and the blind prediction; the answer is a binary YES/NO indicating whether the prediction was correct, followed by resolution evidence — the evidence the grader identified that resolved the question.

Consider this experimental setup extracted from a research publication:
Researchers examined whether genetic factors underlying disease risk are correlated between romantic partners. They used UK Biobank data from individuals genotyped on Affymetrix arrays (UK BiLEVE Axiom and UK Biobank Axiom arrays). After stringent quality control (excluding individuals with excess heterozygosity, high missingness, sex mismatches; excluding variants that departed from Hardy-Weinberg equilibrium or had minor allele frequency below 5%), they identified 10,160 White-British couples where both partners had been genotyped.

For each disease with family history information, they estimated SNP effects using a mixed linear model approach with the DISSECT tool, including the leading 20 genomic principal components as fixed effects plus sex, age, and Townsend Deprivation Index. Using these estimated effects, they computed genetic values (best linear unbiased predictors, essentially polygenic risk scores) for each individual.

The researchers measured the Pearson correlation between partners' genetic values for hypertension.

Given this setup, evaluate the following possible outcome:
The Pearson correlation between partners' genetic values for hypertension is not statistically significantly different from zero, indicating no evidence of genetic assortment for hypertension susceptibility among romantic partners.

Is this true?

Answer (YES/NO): NO